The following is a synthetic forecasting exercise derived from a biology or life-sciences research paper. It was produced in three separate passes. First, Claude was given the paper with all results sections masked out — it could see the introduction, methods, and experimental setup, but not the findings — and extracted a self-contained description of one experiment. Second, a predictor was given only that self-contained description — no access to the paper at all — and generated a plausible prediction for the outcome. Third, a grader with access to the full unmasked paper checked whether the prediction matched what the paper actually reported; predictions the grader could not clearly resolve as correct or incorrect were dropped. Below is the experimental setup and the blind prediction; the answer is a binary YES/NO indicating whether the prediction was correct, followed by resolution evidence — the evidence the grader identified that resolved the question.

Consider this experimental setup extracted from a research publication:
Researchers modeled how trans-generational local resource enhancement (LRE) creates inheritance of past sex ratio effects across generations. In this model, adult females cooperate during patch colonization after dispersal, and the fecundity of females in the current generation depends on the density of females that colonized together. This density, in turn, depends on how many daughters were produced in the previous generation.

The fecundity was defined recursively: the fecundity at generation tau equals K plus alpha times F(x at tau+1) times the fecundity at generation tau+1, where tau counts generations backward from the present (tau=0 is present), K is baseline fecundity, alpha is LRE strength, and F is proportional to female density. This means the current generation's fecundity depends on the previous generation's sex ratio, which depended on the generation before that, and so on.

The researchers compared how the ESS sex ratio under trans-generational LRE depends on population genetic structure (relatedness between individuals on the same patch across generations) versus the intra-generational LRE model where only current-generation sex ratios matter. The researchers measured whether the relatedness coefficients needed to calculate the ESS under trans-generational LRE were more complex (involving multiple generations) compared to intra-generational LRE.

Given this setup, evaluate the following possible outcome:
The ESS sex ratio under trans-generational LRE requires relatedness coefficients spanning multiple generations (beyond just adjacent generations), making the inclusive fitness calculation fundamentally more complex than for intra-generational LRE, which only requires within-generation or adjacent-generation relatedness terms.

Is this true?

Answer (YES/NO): YES